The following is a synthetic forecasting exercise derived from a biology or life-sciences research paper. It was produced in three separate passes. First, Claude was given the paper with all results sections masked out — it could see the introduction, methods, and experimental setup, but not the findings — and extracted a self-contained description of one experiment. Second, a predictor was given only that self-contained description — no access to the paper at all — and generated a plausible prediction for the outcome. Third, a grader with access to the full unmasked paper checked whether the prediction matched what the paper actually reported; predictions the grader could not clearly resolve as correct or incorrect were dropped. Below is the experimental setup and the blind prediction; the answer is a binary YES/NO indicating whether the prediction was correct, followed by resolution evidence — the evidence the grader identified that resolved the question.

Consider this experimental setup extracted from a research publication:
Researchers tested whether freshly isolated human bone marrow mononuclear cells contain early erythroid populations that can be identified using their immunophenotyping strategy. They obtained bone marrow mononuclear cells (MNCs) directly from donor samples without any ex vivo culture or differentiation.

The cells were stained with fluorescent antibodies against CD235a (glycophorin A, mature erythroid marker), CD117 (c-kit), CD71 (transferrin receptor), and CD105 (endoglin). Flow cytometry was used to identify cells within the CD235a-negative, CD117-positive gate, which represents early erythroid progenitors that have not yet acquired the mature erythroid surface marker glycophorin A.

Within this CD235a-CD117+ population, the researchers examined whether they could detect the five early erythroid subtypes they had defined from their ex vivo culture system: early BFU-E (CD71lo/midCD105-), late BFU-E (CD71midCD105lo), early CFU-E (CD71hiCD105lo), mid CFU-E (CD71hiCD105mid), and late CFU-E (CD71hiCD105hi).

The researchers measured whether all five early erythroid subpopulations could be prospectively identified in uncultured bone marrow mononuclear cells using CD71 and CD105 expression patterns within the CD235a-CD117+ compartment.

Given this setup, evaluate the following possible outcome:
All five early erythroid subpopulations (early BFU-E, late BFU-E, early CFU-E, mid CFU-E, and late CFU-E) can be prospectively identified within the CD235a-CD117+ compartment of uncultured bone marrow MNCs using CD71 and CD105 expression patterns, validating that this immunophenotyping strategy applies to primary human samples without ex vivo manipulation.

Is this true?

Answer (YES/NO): YES